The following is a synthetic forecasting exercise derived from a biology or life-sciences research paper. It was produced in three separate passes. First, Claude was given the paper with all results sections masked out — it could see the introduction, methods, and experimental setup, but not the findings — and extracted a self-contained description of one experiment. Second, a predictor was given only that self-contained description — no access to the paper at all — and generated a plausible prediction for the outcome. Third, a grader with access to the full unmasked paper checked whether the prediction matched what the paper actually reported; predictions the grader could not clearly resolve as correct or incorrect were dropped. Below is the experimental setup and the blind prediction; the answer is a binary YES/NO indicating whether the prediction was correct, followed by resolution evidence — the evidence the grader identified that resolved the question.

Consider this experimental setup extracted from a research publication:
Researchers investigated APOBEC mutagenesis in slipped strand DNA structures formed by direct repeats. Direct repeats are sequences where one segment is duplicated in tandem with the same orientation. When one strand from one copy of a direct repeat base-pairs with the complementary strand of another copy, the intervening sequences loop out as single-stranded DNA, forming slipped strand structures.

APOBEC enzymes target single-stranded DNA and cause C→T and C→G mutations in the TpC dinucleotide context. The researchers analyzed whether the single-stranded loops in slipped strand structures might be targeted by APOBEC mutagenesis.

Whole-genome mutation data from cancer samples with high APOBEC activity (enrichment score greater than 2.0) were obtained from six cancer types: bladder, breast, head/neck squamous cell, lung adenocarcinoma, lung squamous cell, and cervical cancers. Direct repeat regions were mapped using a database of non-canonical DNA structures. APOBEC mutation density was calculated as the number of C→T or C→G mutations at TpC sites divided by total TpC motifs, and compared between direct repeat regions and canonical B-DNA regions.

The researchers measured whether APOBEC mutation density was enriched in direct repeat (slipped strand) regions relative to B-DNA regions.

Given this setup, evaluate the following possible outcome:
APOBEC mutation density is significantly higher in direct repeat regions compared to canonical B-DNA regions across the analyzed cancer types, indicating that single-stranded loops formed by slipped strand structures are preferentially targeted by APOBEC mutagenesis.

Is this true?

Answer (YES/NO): NO